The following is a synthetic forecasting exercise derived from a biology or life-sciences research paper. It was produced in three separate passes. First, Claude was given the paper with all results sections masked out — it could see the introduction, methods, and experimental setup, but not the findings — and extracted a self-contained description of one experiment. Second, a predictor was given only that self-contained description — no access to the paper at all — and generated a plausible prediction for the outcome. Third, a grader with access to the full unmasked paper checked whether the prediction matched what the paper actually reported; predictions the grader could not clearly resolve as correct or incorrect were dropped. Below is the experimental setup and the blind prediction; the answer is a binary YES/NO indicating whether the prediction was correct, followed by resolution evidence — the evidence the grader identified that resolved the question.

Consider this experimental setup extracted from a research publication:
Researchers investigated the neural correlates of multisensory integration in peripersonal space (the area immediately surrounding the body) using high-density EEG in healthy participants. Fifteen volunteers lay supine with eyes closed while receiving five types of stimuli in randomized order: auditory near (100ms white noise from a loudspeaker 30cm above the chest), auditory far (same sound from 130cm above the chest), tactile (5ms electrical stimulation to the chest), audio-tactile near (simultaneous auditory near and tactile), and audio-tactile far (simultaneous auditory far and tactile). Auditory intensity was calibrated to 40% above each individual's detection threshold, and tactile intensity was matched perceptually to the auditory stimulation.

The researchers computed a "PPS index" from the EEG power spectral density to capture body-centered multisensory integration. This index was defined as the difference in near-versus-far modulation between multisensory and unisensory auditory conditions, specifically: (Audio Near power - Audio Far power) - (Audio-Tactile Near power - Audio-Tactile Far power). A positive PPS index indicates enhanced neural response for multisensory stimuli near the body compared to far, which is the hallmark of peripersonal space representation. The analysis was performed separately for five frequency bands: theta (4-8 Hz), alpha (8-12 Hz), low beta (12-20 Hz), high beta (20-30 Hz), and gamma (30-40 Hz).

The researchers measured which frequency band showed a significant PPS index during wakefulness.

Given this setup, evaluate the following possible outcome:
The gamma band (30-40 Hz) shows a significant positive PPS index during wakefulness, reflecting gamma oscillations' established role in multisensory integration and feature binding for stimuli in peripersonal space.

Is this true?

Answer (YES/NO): NO